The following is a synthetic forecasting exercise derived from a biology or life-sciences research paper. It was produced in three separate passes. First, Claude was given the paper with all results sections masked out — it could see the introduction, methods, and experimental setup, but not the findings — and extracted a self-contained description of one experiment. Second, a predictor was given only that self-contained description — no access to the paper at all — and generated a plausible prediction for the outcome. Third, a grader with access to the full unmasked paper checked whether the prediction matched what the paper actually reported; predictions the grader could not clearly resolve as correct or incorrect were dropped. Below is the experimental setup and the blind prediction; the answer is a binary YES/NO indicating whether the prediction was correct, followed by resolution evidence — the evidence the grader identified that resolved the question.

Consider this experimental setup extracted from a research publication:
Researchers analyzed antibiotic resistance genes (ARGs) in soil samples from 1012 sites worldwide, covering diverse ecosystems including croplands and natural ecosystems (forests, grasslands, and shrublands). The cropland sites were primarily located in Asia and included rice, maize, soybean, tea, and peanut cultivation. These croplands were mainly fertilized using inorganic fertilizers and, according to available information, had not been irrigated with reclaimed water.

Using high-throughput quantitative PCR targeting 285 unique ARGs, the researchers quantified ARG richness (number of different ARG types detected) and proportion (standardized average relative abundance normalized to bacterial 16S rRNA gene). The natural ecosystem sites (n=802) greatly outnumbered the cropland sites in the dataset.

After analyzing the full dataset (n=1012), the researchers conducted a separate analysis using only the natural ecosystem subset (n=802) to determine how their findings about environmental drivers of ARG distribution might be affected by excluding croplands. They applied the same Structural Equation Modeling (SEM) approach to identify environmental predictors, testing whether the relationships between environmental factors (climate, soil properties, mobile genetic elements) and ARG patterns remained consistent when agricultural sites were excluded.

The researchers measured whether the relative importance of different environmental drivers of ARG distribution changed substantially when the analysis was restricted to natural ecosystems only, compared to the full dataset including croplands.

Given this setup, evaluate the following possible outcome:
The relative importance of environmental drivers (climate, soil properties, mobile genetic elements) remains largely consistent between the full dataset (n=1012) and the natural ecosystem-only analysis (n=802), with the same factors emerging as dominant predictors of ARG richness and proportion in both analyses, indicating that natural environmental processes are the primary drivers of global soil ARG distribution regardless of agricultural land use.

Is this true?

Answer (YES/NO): YES